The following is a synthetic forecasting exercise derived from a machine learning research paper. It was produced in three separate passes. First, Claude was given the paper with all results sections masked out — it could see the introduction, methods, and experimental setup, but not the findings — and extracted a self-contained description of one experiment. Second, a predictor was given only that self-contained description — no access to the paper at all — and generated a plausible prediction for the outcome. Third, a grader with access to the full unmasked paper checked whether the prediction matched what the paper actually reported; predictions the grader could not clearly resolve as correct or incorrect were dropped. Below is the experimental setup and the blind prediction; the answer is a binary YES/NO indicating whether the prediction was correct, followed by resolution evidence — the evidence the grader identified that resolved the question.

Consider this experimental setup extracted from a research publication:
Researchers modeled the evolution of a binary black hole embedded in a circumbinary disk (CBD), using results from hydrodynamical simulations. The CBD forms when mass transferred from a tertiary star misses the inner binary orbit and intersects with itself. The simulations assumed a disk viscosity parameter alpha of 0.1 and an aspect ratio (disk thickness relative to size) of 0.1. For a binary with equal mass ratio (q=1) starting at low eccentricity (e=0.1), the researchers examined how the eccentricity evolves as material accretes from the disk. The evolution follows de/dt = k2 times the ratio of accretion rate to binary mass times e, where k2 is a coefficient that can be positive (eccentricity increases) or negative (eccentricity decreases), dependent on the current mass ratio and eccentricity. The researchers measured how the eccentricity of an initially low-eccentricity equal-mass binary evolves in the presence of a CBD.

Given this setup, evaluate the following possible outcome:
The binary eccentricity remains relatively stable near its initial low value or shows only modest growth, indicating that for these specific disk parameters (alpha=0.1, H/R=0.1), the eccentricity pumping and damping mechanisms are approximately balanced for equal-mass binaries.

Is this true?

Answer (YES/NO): NO